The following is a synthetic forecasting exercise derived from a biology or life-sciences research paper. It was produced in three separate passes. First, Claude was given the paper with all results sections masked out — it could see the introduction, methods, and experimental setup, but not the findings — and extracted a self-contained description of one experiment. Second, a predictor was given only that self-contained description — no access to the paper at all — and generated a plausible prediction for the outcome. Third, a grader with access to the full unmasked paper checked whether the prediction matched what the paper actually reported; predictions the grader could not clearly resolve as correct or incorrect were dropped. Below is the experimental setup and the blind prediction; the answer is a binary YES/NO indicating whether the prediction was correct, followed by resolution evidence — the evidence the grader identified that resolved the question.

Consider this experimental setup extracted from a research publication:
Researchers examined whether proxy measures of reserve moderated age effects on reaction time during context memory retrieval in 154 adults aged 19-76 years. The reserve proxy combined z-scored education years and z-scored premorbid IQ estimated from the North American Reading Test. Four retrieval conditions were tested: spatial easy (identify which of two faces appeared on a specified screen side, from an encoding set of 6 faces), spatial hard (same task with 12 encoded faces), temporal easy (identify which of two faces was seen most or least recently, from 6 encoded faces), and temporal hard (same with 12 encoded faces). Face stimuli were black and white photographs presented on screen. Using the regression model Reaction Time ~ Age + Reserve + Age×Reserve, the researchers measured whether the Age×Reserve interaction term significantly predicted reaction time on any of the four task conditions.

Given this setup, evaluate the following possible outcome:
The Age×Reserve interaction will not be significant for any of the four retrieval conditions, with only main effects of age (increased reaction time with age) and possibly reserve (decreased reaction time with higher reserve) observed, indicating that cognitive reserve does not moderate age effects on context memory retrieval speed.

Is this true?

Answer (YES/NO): YES